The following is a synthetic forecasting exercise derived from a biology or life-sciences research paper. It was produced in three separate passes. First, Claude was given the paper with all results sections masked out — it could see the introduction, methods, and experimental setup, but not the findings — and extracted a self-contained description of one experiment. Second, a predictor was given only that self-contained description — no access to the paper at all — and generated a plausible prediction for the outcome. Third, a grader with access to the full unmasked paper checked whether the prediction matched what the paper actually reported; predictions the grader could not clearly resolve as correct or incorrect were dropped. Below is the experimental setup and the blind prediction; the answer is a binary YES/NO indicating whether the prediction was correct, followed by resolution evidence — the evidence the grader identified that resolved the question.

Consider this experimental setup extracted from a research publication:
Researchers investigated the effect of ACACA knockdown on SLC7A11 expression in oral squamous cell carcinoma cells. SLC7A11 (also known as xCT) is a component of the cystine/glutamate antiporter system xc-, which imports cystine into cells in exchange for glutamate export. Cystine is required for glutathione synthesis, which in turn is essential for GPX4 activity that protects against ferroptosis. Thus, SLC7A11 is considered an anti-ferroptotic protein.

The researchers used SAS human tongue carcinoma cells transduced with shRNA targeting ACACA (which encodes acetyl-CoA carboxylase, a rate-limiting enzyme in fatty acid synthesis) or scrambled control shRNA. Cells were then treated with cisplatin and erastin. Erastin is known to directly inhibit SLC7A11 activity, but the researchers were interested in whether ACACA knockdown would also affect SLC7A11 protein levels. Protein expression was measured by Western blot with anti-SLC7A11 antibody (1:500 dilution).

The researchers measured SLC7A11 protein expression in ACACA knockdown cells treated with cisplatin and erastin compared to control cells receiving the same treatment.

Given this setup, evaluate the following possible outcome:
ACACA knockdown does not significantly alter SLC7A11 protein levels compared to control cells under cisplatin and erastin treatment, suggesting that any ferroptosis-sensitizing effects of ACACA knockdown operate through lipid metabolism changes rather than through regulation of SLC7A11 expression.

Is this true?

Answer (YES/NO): NO